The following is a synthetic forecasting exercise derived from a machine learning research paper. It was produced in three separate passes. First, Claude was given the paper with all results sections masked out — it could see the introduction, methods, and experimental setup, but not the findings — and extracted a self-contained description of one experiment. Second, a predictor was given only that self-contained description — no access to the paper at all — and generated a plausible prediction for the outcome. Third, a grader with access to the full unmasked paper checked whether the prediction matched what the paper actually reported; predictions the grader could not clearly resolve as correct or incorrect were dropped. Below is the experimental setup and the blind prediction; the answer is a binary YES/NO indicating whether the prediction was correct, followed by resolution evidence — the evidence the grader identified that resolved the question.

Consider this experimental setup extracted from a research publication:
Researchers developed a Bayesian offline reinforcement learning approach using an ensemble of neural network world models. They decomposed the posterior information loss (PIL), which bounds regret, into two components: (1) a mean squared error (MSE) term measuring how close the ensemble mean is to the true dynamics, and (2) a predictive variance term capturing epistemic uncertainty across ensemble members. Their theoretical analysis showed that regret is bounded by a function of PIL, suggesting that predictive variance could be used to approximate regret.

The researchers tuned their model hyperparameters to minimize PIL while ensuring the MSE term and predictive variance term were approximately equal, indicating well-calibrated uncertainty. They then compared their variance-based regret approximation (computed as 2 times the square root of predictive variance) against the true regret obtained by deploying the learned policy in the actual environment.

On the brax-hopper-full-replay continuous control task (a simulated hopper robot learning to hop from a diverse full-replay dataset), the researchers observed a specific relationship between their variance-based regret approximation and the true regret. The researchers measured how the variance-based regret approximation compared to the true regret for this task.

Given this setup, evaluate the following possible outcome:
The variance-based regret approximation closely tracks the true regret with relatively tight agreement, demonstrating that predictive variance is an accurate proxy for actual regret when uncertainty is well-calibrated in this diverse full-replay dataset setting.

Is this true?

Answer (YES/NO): NO